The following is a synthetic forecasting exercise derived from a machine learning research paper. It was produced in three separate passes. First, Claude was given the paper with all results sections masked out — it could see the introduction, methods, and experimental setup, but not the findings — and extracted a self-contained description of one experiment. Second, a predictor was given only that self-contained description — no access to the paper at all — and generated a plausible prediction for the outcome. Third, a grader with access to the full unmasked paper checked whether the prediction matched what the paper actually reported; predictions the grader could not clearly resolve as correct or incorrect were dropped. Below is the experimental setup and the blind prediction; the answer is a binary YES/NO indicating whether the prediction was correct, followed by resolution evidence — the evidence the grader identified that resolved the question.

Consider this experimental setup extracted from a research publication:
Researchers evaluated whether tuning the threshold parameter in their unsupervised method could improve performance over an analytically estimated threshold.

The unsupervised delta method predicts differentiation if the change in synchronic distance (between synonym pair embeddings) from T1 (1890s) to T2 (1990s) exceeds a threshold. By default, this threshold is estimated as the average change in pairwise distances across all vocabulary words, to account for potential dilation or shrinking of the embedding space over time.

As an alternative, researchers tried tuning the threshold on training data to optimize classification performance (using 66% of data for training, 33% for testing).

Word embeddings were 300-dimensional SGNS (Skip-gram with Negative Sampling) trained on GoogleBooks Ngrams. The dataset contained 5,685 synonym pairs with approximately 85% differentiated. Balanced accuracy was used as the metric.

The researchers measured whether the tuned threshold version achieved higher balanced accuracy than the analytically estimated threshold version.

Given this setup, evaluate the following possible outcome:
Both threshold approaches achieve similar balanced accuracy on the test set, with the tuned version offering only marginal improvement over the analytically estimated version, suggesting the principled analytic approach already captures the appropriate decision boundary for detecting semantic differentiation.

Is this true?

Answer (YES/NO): YES